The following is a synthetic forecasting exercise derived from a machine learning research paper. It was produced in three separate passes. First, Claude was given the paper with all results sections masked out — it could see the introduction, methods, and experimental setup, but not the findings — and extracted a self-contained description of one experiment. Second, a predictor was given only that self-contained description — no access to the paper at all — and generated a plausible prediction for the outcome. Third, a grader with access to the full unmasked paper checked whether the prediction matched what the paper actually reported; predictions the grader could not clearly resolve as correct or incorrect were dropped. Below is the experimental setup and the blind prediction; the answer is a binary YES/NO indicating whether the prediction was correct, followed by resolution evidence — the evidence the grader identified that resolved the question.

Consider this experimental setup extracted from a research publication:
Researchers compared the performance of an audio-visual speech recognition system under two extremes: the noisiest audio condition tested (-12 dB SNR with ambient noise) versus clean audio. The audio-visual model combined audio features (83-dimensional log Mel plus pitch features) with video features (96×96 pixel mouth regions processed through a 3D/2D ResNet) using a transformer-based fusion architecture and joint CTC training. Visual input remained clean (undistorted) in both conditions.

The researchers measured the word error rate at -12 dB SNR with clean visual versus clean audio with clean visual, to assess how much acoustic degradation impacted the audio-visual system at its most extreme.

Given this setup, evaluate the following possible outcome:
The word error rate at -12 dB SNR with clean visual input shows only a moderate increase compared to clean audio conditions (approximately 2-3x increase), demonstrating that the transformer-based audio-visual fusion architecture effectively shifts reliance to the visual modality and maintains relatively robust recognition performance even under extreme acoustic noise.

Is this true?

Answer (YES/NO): NO